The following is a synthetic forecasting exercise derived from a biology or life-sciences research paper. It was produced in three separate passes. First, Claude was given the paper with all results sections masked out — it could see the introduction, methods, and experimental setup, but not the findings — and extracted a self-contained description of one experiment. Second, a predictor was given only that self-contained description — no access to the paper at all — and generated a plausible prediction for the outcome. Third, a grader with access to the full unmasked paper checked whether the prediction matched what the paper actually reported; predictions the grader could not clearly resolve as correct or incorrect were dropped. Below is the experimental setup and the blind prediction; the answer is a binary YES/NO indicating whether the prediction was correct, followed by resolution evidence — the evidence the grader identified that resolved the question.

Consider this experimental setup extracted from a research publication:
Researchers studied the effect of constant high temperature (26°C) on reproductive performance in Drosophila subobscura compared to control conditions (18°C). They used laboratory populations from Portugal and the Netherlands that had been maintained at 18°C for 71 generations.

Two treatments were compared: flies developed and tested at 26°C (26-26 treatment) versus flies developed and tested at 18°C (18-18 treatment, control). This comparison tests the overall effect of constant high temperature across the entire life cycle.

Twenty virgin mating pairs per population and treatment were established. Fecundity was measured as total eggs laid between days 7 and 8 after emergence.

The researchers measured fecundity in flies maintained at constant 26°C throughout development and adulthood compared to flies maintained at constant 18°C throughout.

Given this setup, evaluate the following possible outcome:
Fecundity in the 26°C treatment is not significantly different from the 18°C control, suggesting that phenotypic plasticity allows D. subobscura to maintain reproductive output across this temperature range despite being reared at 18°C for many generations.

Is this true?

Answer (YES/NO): NO